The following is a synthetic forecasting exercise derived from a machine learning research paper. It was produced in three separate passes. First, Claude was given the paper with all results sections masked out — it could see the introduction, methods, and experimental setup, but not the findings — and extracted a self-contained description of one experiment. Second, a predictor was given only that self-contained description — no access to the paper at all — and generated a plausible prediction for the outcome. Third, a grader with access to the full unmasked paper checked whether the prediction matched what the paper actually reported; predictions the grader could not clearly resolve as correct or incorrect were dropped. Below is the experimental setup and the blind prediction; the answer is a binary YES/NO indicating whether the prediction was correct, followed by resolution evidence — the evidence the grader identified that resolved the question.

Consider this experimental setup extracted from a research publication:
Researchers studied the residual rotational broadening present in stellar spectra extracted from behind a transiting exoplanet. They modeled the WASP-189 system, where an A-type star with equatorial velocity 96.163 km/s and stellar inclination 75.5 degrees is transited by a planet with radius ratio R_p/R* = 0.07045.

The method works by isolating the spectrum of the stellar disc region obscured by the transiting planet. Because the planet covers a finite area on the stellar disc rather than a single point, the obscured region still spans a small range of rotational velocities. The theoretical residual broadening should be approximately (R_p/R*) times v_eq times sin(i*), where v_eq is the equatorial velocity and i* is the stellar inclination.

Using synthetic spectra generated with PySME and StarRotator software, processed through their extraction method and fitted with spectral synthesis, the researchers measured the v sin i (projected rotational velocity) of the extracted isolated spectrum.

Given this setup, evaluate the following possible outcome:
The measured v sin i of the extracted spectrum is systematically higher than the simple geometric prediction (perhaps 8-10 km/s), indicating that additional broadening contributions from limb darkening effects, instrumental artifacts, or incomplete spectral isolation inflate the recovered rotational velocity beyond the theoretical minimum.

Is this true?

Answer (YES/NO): NO